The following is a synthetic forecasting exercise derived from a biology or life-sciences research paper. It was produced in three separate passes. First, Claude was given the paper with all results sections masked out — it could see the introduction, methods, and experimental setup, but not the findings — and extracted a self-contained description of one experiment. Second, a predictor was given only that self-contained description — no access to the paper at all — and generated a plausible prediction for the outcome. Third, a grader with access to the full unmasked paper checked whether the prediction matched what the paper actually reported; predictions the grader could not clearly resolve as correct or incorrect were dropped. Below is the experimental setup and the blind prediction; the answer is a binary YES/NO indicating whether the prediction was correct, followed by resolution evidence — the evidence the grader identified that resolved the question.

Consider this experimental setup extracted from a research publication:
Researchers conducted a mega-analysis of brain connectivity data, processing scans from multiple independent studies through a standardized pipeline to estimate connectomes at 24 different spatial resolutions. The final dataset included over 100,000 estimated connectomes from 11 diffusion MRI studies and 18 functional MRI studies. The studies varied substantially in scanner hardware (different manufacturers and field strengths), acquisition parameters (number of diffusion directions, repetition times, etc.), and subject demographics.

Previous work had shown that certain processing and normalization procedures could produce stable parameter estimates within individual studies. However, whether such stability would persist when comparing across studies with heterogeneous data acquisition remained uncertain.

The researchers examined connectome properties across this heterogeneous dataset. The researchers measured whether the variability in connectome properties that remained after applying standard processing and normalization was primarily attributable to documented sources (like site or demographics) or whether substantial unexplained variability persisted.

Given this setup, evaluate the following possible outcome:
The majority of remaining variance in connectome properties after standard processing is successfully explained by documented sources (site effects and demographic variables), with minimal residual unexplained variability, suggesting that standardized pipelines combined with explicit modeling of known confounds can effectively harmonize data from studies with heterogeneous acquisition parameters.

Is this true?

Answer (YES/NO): NO